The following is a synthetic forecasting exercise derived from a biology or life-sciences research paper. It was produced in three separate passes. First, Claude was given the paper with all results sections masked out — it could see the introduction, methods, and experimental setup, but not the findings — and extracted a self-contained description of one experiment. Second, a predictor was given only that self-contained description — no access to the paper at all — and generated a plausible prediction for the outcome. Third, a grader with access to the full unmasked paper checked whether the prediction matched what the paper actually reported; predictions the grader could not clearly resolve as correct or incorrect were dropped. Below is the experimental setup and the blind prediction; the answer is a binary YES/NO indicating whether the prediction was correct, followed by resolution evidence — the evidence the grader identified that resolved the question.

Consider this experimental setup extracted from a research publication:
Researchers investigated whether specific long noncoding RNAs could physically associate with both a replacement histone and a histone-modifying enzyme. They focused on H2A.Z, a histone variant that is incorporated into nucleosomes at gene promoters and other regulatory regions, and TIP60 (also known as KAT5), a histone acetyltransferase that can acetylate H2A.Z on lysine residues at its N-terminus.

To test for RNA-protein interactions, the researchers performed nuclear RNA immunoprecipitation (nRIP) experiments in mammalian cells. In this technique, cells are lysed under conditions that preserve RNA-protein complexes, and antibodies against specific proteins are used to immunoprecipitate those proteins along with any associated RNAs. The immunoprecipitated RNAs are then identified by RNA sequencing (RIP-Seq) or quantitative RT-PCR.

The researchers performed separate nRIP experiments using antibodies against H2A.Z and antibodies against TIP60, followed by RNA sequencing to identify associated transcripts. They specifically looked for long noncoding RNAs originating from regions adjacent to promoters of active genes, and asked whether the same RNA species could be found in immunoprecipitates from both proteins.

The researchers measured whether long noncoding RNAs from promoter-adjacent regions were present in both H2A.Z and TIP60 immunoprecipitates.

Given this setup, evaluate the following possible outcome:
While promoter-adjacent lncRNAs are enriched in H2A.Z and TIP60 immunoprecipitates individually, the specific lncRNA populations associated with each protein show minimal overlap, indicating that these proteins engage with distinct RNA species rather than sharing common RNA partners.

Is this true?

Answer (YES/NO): NO